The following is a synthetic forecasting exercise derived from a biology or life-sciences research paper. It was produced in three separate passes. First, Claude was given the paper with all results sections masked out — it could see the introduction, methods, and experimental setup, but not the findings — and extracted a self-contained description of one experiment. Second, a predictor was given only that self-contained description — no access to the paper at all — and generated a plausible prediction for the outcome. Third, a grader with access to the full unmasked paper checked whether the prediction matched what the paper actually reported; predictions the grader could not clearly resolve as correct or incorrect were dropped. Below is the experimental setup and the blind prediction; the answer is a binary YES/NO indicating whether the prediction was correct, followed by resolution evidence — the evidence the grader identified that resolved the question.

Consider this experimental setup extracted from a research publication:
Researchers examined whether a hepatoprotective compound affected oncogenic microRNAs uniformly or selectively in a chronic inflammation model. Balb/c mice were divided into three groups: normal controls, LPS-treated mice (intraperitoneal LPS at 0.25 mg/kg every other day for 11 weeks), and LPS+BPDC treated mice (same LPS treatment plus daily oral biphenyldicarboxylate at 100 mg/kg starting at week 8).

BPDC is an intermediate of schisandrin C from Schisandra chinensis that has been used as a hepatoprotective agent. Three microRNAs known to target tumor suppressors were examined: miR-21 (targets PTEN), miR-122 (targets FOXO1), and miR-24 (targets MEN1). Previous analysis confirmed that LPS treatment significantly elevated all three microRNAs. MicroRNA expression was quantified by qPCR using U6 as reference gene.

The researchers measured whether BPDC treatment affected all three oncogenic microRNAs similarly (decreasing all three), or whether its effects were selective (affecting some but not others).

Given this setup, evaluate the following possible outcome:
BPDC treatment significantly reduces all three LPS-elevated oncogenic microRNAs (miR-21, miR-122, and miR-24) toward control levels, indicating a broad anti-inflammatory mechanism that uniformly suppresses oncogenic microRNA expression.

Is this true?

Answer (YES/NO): YES